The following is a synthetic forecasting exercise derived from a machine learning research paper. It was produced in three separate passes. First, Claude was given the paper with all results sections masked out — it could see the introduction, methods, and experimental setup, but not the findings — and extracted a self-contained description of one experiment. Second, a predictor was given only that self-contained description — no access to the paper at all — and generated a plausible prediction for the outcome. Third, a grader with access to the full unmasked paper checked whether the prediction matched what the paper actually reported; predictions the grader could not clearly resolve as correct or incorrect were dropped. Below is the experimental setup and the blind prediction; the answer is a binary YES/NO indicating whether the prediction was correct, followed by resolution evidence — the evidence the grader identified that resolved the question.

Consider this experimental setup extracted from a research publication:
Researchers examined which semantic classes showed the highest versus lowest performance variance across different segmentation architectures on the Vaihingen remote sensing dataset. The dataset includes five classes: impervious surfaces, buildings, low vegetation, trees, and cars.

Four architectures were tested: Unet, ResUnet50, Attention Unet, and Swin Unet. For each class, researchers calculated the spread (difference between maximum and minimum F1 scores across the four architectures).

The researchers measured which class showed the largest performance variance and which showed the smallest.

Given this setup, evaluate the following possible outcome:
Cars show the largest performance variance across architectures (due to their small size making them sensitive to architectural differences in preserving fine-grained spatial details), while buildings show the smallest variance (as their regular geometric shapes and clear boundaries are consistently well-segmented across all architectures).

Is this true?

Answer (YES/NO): NO